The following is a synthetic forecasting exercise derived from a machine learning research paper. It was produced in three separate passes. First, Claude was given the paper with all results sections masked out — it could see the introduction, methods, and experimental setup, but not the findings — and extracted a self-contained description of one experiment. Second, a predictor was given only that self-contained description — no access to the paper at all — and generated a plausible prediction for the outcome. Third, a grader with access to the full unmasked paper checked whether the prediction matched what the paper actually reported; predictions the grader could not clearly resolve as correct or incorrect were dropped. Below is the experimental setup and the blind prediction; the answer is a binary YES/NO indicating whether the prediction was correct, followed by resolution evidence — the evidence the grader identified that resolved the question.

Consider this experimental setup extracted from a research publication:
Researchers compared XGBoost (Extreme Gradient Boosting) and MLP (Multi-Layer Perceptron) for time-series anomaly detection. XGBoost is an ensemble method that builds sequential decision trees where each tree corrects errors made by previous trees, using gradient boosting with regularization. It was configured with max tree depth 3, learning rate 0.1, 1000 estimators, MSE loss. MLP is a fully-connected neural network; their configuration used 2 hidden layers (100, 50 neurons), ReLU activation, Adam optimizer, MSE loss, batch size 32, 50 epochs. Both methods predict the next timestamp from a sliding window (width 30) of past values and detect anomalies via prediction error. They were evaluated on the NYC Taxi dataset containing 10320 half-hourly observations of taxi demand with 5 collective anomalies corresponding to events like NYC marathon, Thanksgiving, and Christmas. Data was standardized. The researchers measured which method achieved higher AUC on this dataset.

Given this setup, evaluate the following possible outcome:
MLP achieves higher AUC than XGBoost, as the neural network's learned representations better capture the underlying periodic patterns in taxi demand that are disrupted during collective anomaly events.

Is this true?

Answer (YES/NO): YES